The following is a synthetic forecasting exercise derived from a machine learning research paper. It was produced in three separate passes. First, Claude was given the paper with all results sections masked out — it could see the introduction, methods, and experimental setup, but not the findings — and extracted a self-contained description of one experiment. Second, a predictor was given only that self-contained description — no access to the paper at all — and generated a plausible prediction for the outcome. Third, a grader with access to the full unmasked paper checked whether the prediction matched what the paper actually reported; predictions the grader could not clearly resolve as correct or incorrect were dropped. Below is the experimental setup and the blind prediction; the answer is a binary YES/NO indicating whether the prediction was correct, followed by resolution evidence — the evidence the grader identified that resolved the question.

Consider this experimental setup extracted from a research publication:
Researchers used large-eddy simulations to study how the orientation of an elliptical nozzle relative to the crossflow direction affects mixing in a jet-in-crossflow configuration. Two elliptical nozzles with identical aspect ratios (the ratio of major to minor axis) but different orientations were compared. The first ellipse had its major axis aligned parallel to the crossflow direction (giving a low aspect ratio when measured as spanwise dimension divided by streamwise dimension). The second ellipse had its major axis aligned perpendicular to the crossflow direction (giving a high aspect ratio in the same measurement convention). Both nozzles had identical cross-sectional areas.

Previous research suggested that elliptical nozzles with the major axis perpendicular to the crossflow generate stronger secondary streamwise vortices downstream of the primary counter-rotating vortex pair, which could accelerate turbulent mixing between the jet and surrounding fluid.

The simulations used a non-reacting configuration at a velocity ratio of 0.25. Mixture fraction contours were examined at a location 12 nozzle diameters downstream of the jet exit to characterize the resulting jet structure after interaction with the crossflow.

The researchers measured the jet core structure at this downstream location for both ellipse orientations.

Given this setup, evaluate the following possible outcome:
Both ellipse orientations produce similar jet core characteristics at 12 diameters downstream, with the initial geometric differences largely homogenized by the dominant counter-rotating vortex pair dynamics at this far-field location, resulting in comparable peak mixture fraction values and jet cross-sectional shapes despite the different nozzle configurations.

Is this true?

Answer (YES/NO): NO